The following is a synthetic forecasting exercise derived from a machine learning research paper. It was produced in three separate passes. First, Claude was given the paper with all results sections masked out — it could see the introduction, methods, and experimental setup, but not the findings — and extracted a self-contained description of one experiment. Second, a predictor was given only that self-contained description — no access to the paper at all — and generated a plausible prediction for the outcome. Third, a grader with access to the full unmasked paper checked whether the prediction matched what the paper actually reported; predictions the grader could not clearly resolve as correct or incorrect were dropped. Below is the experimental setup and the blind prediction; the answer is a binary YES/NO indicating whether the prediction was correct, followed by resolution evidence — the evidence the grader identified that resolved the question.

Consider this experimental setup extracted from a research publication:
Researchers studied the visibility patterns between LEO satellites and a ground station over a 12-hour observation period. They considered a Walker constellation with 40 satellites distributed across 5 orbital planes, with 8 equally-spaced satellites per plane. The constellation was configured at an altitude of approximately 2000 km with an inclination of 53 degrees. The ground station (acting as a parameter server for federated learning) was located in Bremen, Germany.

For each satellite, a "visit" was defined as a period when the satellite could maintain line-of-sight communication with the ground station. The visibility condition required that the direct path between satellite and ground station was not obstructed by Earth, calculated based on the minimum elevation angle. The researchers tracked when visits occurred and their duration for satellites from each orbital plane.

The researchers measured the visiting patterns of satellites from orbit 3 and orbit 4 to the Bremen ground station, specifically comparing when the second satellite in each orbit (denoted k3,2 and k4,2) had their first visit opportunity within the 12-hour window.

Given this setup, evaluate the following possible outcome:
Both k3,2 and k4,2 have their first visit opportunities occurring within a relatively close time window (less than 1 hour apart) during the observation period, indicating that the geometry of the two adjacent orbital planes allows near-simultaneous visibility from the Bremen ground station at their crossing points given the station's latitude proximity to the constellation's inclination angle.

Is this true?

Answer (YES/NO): NO